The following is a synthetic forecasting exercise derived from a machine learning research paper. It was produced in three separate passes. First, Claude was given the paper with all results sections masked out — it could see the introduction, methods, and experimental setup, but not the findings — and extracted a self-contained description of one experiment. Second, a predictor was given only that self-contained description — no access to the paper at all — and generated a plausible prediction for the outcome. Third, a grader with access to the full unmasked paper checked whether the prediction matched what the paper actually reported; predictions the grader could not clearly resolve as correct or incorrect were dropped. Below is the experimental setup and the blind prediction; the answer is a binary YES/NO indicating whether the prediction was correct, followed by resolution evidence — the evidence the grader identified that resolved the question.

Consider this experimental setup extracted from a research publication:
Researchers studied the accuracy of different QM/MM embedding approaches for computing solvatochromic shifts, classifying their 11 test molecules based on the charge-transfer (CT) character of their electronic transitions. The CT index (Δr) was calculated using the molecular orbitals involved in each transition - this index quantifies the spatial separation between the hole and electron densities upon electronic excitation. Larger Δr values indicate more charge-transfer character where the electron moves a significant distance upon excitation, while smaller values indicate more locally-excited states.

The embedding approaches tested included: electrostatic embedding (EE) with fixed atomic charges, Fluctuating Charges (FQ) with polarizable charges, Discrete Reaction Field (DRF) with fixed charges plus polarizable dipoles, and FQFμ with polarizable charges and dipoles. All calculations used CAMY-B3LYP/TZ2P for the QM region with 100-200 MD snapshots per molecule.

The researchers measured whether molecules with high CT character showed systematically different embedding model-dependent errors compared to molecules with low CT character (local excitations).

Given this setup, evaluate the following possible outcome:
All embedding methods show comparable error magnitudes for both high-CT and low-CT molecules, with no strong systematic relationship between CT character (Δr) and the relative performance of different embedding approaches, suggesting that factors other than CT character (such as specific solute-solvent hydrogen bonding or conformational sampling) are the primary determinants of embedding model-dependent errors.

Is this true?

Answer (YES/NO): NO